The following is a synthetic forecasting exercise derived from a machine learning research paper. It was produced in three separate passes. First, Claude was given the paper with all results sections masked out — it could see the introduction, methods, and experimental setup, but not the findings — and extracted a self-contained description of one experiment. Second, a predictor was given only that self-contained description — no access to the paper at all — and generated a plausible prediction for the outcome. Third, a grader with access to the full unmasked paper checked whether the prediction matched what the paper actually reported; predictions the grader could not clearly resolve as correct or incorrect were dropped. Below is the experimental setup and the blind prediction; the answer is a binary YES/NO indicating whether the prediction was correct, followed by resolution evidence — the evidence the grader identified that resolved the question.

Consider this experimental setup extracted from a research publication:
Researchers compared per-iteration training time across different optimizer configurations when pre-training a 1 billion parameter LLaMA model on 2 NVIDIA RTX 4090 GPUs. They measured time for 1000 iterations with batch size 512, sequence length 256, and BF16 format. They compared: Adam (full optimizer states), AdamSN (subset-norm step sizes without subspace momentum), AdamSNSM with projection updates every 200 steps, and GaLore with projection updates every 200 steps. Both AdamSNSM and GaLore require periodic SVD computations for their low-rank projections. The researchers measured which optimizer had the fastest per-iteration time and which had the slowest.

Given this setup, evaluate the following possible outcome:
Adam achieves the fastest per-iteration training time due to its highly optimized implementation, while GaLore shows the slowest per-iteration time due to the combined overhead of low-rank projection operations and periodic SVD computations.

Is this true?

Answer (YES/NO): NO